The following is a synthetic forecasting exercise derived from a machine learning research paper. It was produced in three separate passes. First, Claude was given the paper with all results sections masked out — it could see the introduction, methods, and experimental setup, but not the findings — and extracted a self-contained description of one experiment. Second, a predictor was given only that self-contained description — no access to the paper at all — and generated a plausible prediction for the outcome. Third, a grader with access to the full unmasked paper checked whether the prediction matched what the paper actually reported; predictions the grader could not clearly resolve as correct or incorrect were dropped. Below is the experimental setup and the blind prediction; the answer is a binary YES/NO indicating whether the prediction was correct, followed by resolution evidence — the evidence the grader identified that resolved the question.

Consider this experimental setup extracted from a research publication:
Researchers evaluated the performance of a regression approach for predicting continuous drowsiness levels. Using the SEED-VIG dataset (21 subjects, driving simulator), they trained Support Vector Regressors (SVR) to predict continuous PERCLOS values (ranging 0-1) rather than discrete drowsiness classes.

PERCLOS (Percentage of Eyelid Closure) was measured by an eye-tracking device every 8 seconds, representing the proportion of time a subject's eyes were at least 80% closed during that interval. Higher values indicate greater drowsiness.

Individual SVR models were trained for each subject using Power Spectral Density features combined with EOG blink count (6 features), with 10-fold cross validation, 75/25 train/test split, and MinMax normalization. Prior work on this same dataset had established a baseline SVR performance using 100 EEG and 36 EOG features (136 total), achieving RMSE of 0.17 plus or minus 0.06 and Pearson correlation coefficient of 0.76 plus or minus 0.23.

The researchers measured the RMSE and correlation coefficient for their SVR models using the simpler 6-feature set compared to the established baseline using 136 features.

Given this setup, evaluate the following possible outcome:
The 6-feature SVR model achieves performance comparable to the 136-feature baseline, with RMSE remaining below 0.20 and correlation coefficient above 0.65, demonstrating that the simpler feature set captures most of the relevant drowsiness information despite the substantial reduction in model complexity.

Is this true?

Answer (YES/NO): YES